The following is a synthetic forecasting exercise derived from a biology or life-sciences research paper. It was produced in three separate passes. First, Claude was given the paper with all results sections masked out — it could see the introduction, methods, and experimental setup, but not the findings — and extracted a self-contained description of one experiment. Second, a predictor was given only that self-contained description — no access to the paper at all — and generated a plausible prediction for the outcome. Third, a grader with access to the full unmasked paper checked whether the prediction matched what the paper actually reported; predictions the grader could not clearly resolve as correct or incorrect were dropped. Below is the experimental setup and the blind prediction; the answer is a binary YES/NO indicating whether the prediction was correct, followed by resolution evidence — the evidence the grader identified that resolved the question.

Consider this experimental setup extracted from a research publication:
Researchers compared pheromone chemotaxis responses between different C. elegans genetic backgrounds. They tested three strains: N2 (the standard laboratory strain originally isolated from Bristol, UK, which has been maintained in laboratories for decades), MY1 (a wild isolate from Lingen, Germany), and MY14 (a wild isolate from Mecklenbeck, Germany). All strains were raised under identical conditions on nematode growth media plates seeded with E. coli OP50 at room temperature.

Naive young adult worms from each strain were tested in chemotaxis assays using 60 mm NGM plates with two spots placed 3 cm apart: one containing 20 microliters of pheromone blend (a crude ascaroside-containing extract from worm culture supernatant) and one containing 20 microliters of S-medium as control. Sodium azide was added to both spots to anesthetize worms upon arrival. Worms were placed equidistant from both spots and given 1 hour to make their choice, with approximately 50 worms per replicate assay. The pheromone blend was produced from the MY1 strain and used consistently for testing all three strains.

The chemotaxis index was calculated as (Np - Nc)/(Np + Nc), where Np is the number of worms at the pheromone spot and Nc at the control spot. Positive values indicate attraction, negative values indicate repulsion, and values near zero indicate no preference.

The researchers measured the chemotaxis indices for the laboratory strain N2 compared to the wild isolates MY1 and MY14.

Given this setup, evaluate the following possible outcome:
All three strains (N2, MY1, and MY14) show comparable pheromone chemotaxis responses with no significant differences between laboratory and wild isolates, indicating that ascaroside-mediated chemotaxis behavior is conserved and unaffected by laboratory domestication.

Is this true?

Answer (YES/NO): NO